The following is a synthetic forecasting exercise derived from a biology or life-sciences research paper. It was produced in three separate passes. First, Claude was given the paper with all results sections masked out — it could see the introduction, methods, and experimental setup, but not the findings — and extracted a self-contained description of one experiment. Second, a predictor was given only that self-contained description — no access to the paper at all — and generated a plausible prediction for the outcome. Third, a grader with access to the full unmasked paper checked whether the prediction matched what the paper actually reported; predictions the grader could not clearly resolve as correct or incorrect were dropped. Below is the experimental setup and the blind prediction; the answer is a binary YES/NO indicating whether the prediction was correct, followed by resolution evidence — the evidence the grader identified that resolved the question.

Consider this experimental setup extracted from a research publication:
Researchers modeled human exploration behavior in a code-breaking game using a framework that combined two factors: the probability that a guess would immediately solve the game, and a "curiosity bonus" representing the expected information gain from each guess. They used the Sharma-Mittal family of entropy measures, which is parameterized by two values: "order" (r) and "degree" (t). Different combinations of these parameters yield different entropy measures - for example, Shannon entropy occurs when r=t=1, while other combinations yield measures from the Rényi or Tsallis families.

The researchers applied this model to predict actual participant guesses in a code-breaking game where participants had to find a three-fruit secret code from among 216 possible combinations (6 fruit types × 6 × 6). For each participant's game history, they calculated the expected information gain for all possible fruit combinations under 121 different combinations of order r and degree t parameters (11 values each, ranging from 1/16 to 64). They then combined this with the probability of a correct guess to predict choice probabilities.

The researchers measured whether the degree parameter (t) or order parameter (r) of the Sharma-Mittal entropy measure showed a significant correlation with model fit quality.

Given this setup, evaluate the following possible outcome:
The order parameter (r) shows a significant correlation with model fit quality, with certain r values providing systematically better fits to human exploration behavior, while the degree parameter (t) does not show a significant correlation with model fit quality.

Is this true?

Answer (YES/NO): NO